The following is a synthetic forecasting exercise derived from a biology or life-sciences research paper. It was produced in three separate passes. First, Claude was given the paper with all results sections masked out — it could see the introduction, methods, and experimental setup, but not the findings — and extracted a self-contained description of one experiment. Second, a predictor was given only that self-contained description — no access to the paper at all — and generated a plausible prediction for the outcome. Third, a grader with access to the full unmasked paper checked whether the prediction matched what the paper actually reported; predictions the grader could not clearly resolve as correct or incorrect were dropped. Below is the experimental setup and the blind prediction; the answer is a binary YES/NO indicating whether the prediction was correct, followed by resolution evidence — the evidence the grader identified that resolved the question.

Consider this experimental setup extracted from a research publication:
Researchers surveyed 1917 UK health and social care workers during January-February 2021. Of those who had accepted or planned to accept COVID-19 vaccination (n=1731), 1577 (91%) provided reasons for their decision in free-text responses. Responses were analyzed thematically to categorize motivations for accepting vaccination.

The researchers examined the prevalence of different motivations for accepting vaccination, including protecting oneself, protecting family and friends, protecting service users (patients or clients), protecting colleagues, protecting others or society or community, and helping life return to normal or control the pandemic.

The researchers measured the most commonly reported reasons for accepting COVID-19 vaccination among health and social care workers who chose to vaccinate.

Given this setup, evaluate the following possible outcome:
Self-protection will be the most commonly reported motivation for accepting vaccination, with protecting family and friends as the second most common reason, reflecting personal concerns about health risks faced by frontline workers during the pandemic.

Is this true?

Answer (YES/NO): YES